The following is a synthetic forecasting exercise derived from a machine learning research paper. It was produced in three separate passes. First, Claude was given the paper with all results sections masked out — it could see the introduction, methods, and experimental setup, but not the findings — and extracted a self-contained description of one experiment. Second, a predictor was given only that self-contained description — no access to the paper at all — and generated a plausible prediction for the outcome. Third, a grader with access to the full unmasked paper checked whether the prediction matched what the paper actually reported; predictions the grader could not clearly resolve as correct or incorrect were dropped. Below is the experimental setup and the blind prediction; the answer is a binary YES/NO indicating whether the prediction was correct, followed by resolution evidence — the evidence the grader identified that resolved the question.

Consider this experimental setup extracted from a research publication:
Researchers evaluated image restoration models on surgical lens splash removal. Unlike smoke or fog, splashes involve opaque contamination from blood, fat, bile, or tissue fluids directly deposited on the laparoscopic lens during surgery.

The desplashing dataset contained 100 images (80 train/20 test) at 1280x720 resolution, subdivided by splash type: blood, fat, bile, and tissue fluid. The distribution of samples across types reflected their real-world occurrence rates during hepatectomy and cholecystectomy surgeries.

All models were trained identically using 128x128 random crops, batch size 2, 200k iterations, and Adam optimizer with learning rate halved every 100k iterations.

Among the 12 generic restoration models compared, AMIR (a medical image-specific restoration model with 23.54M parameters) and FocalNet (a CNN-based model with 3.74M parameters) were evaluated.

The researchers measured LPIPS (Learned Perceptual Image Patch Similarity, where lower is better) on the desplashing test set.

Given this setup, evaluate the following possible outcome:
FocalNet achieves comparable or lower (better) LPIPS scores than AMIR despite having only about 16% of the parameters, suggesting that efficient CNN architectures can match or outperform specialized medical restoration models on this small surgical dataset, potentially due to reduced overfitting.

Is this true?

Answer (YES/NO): NO